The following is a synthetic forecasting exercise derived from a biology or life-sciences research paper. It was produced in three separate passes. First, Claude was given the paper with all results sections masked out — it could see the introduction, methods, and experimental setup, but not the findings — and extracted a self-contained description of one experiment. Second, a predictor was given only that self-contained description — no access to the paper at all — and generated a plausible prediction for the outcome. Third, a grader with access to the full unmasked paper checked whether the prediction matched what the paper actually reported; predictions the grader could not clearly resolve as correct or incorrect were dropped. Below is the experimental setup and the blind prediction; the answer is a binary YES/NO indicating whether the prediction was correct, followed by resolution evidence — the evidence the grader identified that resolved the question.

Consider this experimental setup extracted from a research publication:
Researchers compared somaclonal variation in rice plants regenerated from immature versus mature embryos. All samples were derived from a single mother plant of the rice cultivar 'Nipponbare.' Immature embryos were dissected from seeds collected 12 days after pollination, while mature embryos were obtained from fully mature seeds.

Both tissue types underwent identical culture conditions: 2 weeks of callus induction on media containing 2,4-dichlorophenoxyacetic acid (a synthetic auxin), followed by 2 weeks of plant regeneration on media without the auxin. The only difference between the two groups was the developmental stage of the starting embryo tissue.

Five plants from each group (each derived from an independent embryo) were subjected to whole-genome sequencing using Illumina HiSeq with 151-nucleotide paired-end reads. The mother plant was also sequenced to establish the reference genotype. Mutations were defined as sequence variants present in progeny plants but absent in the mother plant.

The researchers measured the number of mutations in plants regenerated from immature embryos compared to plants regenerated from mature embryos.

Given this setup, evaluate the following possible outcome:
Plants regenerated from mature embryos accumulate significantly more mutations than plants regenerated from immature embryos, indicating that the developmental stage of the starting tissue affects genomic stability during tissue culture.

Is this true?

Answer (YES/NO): YES